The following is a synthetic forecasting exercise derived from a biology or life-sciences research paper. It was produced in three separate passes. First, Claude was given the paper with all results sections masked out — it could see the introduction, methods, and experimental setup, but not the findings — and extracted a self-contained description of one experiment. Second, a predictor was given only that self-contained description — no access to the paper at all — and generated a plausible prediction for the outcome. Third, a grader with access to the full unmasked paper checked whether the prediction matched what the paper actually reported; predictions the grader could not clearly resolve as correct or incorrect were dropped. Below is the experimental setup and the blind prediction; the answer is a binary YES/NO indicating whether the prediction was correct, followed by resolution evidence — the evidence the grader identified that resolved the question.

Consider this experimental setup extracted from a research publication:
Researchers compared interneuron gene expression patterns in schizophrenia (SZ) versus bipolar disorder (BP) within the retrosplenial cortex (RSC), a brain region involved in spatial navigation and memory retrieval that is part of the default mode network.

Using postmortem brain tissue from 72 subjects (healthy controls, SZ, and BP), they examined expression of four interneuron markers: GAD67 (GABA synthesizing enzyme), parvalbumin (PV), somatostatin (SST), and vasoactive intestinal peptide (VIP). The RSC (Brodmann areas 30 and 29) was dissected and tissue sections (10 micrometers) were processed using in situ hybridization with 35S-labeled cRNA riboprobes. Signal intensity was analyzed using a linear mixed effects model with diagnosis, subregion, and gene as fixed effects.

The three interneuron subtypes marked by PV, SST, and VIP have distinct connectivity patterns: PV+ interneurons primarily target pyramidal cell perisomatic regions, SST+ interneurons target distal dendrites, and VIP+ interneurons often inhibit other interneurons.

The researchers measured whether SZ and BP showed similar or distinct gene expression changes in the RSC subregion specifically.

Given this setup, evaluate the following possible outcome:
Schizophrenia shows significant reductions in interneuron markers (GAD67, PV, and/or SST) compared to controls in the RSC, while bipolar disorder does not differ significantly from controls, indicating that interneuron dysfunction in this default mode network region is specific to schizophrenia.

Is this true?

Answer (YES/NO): NO